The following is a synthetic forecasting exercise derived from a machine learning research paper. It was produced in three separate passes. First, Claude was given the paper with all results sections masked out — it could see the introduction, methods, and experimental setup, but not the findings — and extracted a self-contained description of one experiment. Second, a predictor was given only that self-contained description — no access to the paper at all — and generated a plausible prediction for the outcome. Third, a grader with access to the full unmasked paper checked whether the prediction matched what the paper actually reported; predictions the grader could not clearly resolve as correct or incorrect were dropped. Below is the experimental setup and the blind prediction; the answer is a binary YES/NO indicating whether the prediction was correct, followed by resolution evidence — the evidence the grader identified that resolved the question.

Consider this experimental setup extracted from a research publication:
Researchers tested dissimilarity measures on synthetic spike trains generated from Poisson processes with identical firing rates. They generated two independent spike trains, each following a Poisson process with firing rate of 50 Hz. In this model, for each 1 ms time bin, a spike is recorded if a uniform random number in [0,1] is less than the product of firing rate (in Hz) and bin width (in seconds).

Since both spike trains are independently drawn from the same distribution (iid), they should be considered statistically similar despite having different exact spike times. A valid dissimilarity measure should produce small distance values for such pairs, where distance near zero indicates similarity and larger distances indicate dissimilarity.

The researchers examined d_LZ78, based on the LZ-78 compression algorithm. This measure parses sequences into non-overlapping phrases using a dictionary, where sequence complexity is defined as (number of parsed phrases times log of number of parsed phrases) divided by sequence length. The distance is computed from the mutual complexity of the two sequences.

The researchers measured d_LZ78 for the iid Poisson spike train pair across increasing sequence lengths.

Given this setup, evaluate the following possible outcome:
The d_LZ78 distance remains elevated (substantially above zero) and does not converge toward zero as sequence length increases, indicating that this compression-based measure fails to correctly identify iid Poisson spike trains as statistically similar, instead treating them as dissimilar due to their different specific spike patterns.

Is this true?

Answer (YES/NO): NO